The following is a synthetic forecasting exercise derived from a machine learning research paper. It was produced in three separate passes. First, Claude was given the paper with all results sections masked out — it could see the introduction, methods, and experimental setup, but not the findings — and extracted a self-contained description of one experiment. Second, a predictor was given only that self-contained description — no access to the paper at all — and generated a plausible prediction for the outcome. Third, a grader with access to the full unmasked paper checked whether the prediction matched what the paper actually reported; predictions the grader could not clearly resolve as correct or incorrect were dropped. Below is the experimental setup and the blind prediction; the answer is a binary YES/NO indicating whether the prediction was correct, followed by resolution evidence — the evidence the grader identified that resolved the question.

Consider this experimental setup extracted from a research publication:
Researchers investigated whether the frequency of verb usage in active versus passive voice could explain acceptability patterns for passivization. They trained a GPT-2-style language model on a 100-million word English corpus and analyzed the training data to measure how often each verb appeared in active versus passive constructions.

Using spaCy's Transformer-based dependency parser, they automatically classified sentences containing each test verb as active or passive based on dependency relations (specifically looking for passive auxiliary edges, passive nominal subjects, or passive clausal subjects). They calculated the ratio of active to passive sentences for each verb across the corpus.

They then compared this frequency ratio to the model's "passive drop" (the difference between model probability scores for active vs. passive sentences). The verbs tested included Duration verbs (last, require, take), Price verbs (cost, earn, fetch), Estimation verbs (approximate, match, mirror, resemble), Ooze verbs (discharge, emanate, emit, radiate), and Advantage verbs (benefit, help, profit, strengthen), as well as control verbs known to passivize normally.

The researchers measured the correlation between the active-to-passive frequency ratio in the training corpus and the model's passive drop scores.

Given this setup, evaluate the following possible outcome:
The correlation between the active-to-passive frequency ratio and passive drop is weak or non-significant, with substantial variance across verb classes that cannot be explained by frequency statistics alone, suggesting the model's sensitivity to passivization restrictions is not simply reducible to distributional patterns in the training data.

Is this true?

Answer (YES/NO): YES